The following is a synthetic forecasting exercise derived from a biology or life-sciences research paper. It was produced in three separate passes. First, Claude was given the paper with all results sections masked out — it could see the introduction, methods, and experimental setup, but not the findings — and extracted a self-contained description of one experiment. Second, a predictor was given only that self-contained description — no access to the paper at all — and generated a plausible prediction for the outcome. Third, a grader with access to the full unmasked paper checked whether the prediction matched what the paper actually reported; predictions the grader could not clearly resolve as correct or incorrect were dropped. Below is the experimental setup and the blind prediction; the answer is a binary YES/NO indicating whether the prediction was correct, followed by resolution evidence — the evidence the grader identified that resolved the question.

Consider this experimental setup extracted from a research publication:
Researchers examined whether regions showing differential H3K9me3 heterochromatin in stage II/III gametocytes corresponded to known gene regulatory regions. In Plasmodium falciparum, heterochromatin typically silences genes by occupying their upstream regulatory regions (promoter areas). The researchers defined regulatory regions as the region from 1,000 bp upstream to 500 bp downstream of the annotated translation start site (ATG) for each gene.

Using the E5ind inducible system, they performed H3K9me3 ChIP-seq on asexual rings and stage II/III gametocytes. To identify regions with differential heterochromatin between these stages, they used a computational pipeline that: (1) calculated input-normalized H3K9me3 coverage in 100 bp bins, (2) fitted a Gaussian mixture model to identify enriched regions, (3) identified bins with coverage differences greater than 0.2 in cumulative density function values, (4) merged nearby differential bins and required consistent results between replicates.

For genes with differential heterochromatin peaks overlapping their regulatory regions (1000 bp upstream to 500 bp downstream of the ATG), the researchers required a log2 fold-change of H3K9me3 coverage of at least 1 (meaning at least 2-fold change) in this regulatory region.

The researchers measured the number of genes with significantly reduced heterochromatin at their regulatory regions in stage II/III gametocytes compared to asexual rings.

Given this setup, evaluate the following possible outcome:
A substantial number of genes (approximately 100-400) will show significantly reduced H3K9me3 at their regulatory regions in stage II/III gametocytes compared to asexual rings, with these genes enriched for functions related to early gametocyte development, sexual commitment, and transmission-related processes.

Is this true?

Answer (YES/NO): NO